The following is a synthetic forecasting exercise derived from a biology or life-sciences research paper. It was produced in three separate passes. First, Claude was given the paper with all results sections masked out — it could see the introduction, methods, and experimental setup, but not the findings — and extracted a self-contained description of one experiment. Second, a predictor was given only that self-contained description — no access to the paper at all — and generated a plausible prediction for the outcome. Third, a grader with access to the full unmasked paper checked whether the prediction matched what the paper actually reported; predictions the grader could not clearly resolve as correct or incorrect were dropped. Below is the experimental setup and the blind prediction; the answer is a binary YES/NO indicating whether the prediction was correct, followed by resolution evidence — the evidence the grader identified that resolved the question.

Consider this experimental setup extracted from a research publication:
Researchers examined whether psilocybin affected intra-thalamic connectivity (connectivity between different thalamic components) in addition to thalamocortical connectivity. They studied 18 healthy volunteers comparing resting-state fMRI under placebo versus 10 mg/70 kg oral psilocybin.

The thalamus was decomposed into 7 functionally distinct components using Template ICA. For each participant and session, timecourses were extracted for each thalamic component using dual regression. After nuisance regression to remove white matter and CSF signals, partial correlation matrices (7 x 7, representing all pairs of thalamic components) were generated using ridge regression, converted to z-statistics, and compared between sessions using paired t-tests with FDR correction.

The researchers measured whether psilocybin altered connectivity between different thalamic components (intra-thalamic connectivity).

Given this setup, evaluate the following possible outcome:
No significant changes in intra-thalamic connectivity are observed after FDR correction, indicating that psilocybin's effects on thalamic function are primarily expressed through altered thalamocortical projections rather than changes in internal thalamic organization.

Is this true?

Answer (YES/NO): NO